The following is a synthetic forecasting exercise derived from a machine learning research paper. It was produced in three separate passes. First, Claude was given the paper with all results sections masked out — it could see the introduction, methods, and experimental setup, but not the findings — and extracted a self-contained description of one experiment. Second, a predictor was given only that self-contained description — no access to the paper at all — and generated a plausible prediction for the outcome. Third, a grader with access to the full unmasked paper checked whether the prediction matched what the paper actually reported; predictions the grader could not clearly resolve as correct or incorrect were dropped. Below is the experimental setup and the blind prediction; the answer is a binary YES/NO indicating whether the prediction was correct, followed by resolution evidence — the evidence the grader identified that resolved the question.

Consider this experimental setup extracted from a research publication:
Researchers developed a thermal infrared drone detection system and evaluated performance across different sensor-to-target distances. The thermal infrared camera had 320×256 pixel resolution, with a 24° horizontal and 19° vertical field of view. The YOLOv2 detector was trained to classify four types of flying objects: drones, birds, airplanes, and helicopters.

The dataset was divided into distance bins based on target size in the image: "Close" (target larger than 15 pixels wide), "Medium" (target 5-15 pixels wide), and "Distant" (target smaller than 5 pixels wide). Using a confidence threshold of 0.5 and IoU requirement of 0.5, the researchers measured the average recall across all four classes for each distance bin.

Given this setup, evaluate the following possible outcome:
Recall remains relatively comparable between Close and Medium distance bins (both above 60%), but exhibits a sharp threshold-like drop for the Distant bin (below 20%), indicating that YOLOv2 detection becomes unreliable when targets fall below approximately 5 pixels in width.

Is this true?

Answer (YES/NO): NO